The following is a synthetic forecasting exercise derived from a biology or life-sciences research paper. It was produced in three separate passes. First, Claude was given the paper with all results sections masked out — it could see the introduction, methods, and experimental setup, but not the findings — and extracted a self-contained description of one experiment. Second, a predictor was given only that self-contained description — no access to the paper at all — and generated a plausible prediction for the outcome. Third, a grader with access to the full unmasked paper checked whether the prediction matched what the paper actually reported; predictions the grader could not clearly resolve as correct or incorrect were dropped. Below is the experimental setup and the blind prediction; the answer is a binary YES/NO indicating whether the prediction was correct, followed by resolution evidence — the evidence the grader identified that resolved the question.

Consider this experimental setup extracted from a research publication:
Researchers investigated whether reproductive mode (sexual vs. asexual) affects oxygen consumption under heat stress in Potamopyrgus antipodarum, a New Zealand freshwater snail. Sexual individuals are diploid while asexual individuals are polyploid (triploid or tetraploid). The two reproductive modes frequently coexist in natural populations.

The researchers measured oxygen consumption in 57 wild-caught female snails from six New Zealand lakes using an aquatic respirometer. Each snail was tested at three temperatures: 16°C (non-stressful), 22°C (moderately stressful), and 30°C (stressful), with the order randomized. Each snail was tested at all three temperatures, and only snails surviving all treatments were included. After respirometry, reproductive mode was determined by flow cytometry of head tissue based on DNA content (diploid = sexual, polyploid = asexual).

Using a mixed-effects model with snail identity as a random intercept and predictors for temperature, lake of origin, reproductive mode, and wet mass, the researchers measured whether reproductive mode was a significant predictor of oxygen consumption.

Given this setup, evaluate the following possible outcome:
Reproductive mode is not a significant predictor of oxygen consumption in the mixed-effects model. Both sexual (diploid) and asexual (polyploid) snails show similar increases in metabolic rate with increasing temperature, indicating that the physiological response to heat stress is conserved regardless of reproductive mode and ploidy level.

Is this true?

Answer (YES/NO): YES